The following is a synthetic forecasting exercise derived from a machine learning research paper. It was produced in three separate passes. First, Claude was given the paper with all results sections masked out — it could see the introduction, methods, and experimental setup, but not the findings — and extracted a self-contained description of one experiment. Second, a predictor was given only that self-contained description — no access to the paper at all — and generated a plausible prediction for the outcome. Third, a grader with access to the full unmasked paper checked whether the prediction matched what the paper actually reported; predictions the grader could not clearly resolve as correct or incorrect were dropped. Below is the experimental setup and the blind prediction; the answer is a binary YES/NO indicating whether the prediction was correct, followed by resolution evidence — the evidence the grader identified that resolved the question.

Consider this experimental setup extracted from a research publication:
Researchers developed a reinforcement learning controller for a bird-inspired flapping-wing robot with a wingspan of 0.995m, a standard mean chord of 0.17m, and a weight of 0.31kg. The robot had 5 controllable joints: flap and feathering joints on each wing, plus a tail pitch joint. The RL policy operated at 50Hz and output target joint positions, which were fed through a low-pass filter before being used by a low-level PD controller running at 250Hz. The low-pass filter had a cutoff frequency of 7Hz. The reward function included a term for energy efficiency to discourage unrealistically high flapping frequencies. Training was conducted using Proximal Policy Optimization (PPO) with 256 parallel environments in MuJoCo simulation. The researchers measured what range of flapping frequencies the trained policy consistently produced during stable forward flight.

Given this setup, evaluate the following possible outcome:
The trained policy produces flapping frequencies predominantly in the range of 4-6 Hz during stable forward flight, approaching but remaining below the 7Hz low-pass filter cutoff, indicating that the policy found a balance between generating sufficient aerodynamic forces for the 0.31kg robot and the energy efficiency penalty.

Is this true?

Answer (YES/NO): YES